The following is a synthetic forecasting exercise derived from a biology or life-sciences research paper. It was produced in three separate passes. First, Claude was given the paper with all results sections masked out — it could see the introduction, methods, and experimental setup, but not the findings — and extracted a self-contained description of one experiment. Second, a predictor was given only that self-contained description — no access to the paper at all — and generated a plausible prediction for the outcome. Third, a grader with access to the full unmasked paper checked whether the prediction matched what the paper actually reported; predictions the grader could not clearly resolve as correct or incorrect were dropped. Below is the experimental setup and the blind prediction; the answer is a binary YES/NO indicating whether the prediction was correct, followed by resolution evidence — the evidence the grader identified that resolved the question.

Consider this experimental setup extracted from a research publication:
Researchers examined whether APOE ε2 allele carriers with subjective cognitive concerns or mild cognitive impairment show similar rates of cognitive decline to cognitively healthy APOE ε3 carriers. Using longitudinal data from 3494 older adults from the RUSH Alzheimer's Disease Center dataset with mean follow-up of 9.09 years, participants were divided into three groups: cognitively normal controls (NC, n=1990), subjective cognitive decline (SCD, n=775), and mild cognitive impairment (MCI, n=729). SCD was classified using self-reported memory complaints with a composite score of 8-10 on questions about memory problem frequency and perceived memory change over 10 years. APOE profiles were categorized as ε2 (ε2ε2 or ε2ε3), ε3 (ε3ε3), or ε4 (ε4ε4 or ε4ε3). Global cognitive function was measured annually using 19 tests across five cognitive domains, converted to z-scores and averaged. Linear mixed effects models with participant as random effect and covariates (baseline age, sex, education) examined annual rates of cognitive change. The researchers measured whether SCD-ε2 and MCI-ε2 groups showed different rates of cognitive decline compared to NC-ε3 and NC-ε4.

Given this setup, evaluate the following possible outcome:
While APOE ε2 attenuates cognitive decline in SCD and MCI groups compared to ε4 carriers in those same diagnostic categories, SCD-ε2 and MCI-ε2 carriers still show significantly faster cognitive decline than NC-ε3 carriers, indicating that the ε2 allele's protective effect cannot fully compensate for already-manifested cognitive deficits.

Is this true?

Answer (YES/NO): NO